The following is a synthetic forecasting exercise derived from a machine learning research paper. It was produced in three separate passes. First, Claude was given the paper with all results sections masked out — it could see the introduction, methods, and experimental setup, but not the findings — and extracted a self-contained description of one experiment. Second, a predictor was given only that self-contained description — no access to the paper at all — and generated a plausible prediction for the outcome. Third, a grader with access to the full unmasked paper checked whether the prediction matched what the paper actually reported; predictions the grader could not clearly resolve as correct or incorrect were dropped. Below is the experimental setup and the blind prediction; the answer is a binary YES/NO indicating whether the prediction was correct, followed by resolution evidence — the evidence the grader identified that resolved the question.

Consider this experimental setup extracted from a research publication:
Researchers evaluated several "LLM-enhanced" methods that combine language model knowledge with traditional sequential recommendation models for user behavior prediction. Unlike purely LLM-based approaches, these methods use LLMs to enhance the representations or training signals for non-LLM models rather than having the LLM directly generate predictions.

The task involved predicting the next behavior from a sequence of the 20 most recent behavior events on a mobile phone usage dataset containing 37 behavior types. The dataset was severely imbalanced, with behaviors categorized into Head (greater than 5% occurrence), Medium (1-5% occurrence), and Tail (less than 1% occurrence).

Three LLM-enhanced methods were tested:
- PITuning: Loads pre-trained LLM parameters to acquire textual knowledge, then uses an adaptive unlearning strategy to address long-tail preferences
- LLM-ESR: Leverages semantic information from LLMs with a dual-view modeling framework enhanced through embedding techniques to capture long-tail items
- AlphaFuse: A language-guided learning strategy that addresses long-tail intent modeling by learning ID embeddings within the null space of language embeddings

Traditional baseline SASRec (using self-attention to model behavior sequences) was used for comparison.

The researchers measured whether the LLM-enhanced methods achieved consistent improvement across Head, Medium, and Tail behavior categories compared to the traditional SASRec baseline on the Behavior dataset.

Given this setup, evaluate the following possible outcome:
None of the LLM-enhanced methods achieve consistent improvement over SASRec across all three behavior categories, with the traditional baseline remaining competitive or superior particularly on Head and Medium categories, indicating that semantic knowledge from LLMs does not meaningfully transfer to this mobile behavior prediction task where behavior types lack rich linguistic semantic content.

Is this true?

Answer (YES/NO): NO